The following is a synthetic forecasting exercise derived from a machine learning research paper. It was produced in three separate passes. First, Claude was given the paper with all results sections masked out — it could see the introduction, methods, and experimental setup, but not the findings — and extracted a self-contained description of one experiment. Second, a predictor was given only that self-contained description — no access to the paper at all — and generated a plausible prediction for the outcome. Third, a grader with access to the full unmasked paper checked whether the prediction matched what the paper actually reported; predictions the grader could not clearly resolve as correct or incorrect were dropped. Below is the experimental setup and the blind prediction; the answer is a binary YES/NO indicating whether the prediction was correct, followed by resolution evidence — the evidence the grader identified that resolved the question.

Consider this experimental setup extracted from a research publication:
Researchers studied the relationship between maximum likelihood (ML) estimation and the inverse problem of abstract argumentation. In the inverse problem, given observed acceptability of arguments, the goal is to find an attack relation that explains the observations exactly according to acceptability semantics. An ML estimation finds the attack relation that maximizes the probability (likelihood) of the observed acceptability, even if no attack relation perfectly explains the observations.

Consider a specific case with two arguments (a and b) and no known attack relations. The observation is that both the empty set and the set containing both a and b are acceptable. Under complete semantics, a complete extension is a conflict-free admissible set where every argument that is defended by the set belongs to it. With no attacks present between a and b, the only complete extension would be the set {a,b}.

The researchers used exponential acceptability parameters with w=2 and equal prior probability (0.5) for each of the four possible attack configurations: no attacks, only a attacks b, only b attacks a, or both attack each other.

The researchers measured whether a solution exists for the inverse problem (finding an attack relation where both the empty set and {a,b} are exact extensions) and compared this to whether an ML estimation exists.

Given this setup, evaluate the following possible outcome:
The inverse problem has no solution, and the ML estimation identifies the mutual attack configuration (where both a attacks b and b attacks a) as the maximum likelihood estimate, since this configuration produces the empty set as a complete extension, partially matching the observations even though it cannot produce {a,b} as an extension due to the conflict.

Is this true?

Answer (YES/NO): YES